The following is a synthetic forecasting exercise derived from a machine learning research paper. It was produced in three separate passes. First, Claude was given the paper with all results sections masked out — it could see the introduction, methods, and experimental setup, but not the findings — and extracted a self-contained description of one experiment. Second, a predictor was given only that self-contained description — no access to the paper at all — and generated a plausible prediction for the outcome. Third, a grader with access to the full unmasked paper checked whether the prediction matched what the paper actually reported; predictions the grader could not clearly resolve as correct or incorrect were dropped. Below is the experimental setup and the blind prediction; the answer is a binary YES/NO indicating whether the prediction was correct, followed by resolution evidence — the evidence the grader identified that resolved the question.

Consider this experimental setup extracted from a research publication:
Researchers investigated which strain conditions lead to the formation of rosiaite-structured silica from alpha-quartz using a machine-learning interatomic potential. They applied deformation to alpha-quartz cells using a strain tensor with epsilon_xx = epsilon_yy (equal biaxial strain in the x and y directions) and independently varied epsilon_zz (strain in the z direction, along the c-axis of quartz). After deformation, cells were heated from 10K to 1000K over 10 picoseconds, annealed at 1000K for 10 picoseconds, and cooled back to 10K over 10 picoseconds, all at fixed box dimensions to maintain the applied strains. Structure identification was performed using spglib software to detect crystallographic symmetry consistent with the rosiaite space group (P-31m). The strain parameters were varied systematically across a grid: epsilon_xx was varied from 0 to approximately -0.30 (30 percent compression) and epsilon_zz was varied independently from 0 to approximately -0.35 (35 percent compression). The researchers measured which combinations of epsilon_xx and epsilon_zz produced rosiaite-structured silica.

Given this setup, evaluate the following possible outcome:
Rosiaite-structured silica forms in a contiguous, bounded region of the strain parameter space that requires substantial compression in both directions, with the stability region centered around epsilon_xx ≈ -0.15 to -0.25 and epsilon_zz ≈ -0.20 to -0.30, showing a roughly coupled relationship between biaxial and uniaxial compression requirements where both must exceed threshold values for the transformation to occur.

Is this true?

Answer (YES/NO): NO